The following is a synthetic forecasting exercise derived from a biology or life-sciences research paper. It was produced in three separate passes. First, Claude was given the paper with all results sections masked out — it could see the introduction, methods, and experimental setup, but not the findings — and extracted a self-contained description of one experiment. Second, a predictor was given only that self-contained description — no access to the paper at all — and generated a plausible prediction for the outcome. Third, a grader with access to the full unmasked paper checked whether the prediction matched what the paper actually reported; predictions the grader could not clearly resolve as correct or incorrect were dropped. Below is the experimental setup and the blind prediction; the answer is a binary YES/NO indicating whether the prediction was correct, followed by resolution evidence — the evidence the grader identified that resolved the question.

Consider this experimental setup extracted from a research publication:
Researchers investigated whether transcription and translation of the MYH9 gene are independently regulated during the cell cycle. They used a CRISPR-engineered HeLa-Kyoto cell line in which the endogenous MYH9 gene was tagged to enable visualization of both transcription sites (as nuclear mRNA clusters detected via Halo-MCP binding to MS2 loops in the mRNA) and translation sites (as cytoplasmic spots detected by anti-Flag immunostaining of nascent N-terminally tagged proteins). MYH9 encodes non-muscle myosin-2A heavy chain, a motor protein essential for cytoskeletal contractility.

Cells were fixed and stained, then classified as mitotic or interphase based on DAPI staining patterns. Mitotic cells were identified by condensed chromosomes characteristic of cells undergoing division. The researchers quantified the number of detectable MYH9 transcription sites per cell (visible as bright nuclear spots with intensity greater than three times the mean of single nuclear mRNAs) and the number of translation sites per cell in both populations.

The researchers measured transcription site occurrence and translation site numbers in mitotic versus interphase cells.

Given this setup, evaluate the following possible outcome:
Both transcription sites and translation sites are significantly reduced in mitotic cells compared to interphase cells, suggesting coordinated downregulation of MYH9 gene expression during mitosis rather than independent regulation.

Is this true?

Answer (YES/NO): NO